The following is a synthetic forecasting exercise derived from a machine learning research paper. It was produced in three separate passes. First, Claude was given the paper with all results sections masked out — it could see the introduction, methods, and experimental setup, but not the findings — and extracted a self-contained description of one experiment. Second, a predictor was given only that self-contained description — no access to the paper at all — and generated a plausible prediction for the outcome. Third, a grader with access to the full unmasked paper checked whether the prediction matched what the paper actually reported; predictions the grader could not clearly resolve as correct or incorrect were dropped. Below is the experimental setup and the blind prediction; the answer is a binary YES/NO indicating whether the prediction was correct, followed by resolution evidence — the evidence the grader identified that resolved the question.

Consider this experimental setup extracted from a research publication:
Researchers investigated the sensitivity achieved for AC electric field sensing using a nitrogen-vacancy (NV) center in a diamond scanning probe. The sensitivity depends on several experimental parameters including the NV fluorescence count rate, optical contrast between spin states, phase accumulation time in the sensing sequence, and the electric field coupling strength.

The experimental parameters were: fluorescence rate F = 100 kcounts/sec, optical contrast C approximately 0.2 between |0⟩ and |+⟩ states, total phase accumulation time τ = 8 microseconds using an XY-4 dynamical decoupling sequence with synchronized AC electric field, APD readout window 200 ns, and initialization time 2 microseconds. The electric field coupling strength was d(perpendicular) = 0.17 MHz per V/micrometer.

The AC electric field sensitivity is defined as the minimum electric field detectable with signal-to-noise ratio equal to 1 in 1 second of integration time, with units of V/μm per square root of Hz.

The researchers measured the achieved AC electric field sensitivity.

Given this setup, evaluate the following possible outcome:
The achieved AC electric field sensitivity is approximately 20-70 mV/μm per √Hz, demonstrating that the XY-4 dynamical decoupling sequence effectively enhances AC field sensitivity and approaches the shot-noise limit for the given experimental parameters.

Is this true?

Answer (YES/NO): YES